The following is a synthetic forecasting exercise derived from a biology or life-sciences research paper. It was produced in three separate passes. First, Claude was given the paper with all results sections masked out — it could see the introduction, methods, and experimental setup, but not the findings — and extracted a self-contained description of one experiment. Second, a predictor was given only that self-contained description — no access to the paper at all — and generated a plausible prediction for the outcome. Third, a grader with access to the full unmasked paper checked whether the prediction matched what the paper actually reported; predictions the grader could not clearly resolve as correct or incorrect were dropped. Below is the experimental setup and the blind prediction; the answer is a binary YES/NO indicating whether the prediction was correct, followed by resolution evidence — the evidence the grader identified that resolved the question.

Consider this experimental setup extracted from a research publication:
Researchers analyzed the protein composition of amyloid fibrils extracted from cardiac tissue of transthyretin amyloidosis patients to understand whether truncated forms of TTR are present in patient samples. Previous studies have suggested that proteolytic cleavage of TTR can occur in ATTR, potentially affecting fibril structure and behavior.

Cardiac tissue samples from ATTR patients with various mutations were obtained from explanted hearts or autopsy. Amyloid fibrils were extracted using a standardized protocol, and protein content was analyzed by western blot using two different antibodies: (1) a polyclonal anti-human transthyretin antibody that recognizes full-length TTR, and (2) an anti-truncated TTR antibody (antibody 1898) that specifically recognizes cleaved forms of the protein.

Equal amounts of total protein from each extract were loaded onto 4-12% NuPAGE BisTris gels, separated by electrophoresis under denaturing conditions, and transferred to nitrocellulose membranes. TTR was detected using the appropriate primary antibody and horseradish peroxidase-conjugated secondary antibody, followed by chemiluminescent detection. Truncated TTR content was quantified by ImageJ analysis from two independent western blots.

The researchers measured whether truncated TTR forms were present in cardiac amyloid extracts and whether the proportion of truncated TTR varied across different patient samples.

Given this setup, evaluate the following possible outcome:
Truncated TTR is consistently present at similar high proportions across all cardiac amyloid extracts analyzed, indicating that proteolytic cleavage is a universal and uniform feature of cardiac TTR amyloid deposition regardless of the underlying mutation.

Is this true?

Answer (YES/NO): NO